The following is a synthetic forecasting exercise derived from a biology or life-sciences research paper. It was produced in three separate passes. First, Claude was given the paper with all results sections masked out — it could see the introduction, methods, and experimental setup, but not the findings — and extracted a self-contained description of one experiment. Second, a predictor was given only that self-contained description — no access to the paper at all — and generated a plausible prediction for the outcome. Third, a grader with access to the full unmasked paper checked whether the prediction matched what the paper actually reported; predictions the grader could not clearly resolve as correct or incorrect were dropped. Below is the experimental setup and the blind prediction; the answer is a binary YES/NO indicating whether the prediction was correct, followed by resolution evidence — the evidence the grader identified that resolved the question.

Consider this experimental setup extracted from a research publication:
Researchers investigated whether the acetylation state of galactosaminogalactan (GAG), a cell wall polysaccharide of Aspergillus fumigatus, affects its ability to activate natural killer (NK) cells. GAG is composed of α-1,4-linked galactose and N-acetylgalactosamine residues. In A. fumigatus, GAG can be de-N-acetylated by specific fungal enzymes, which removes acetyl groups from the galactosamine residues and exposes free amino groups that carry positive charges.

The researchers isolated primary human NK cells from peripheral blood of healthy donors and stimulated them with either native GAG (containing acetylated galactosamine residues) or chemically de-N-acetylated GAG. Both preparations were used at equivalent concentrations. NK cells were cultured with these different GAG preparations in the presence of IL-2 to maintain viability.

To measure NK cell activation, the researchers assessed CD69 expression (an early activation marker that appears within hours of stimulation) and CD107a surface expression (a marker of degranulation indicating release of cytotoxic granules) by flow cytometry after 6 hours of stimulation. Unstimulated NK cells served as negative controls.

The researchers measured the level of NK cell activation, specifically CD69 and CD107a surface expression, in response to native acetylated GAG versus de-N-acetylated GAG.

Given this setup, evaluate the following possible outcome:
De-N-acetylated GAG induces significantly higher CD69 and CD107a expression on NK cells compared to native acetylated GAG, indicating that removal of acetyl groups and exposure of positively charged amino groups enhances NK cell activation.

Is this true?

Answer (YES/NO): NO